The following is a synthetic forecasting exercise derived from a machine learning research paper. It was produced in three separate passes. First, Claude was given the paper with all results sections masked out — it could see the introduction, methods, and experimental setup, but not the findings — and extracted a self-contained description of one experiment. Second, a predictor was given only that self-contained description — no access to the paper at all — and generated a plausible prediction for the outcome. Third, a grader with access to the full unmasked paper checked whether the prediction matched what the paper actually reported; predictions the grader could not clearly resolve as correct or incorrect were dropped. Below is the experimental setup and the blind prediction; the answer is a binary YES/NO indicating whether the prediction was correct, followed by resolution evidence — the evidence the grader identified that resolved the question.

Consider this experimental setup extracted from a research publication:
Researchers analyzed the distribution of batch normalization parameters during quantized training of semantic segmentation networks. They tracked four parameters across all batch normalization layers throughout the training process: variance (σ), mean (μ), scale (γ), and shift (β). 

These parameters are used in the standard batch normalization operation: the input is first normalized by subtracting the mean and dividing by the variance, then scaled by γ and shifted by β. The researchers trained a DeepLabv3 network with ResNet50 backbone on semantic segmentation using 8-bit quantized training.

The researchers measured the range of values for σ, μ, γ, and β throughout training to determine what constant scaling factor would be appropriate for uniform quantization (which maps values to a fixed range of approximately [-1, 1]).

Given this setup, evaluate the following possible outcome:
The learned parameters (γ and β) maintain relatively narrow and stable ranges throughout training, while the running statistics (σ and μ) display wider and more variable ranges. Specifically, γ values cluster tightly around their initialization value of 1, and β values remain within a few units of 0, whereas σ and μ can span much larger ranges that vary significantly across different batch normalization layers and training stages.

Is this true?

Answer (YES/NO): NO